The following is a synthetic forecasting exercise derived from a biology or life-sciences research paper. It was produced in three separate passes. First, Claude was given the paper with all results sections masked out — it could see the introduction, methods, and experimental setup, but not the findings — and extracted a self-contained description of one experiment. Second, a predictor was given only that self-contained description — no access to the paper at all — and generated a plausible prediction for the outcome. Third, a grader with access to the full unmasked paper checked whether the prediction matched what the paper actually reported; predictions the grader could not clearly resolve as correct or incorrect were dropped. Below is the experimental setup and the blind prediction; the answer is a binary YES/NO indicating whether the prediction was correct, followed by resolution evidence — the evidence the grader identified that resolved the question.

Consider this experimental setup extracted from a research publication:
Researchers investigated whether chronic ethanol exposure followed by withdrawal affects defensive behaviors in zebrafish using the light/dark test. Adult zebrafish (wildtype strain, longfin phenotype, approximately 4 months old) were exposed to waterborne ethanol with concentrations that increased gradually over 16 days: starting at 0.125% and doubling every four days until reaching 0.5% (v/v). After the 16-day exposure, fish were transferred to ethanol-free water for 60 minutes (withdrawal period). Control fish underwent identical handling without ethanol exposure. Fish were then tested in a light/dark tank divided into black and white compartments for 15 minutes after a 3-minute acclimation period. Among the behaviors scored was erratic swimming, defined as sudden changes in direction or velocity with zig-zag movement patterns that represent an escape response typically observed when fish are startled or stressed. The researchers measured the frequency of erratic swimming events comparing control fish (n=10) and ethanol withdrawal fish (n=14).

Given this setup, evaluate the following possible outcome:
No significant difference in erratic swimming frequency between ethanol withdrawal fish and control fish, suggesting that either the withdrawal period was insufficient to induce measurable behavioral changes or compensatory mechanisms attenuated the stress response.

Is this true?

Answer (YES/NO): YES